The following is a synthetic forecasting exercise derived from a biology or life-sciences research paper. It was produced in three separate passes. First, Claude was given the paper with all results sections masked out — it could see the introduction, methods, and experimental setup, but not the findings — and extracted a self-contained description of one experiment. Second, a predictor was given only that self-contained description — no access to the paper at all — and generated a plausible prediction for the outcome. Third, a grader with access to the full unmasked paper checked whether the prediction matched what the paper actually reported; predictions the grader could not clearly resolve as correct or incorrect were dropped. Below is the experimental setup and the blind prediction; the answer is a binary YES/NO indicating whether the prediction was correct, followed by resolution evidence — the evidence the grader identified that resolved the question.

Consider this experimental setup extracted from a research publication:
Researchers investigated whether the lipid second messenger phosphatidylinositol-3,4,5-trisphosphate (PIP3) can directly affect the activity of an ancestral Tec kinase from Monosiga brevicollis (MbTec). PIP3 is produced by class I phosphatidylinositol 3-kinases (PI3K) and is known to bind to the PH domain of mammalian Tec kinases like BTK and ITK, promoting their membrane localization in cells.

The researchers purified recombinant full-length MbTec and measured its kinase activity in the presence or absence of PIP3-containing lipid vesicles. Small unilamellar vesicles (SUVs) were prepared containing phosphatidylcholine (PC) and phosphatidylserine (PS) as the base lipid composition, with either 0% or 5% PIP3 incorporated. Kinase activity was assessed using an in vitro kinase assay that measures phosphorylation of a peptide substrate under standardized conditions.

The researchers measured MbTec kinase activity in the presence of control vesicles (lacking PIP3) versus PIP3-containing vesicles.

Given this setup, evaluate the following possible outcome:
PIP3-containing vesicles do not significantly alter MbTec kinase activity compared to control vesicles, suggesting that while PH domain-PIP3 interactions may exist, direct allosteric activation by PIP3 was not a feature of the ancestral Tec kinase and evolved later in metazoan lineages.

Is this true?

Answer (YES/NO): NO